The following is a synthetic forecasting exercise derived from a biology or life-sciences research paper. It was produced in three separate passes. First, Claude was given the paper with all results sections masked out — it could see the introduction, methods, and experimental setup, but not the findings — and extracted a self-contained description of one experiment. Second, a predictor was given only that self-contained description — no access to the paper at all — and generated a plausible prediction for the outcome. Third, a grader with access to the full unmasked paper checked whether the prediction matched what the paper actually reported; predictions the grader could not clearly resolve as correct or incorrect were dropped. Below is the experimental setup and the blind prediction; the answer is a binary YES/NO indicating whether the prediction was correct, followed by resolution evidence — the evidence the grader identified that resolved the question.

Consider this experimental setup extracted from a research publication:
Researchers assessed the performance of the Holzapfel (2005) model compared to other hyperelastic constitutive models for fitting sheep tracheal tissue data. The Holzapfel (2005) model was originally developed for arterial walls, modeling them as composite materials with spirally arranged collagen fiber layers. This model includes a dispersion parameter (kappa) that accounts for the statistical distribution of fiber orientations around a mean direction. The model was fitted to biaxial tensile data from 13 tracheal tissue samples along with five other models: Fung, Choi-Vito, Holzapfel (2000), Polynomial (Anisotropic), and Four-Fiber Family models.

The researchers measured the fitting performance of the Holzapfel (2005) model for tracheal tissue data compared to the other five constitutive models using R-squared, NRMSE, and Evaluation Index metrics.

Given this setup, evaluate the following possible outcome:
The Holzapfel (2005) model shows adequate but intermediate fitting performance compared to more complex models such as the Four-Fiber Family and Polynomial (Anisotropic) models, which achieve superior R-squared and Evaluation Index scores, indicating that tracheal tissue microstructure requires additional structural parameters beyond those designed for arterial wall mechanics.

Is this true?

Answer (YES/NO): NO